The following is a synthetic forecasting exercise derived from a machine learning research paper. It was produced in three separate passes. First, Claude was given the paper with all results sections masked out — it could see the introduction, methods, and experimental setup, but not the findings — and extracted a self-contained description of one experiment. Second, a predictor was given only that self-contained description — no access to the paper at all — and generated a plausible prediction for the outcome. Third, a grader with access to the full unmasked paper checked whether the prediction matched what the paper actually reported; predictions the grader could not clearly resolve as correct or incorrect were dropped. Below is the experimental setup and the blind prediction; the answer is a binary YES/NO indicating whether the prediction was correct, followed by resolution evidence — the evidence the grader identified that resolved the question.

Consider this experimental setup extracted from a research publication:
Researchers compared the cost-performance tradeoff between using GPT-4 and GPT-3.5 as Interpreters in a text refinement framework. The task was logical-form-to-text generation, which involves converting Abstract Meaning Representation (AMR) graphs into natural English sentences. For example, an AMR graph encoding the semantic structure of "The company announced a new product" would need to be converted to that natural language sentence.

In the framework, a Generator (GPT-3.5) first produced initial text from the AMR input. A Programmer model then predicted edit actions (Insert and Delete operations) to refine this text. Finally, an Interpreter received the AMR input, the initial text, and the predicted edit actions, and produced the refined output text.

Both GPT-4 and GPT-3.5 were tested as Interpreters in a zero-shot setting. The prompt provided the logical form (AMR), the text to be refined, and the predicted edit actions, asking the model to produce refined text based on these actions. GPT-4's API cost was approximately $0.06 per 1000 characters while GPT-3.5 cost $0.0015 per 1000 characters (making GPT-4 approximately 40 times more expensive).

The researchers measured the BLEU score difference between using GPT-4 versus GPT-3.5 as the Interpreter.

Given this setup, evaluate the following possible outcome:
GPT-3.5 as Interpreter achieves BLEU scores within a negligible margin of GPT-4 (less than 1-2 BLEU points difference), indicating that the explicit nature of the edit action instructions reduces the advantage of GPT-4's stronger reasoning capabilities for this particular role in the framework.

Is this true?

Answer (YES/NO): YES